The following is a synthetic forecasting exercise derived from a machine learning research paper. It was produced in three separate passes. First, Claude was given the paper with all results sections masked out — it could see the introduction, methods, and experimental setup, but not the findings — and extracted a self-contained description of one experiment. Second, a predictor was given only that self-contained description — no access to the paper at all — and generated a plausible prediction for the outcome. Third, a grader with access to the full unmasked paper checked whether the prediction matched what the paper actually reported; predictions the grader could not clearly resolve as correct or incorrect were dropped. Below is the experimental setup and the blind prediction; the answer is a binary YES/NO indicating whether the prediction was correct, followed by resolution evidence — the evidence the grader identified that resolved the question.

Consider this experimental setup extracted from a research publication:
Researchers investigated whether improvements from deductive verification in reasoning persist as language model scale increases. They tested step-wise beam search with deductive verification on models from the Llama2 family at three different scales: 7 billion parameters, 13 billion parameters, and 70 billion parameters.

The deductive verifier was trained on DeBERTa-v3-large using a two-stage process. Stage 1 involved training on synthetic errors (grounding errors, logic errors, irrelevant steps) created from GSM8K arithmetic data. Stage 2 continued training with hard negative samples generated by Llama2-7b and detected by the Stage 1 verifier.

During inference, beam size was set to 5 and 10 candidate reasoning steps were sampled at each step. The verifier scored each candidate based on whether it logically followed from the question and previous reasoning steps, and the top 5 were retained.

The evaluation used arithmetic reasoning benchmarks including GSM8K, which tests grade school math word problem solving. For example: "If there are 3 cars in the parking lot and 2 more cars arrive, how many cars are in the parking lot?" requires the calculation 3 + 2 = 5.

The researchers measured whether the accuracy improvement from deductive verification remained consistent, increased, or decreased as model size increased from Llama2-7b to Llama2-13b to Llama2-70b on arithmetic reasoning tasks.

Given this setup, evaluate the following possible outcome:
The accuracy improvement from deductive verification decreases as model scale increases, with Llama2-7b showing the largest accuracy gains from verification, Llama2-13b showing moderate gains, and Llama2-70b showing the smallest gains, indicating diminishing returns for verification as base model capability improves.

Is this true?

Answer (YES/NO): NO